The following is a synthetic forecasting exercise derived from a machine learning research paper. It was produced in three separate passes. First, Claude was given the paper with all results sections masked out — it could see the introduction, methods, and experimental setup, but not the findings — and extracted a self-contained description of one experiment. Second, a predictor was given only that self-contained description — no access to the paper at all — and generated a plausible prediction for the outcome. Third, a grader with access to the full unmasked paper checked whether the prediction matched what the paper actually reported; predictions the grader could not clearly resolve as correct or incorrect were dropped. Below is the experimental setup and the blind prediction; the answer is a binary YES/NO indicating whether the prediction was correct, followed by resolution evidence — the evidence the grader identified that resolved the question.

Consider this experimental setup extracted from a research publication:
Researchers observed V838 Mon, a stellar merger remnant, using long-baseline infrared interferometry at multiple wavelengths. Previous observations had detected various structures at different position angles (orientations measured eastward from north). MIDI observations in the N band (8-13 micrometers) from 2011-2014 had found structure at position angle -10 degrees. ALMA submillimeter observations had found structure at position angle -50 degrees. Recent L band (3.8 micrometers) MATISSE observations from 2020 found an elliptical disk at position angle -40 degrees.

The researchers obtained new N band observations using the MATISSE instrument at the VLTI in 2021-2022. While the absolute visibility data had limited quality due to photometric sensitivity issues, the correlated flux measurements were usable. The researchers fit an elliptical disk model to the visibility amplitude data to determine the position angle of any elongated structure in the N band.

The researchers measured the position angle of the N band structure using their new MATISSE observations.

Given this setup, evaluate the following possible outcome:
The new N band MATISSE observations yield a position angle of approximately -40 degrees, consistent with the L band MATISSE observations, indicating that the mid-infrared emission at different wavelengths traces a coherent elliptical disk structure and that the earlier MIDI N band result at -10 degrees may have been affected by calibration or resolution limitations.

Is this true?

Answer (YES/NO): NO